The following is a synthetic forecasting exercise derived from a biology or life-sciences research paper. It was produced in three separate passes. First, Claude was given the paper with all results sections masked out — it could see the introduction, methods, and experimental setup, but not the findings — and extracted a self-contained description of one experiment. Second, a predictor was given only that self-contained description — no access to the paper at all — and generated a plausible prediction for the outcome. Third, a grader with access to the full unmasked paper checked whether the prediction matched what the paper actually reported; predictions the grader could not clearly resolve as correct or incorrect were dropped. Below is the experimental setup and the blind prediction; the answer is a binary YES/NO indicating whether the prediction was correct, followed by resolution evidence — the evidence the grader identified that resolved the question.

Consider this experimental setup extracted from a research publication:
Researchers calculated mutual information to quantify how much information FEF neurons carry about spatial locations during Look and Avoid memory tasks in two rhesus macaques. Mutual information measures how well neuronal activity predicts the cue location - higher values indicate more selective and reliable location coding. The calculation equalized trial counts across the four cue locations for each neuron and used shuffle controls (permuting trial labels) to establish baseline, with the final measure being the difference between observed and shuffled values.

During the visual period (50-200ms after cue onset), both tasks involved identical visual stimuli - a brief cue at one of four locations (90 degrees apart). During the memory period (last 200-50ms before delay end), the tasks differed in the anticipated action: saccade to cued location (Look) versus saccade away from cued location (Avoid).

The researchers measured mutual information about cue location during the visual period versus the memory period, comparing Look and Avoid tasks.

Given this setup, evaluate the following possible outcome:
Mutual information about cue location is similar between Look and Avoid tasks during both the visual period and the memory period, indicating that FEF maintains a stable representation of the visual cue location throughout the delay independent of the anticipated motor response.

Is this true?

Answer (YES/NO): NO